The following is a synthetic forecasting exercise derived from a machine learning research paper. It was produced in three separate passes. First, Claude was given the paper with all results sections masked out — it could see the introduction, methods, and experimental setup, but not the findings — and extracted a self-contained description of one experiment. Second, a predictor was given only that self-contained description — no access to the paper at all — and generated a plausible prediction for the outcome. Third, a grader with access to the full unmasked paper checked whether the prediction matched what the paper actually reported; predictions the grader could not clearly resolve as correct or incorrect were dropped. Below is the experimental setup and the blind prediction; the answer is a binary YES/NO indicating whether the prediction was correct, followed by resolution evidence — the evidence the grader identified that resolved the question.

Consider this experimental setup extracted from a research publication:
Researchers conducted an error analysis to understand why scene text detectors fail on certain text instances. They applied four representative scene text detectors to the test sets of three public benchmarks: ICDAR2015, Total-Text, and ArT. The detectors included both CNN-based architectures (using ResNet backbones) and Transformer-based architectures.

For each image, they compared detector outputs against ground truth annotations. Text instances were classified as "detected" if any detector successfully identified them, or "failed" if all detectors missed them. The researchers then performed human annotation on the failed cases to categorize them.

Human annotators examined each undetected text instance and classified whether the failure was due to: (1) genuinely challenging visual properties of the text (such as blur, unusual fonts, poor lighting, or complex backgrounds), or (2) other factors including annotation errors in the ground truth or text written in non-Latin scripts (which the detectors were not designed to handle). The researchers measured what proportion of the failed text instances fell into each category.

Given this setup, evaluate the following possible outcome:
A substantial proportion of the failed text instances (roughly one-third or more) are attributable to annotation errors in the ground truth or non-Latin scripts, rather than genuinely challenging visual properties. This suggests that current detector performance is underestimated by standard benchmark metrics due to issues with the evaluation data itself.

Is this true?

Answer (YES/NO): YES